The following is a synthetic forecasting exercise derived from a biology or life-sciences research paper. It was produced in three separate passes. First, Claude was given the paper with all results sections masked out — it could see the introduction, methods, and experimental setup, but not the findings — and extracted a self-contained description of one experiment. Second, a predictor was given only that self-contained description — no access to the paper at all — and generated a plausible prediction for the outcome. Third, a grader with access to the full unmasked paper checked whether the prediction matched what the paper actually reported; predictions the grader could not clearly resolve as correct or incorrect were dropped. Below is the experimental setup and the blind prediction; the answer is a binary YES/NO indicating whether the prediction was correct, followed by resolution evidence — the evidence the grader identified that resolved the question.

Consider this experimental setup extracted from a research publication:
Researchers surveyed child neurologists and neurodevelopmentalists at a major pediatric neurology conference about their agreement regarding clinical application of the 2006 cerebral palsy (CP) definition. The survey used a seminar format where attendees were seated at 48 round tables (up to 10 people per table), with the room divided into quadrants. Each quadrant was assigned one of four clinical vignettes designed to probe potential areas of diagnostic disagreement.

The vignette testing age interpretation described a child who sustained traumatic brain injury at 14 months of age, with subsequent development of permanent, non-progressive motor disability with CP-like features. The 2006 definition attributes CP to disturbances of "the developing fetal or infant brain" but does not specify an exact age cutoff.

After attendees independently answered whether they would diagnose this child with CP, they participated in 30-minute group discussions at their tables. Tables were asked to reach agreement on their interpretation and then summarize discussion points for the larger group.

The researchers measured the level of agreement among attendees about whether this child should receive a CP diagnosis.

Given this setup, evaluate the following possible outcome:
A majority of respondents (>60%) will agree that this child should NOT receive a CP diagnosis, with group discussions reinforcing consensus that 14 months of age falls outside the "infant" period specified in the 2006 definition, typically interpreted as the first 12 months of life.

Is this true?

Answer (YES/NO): NO